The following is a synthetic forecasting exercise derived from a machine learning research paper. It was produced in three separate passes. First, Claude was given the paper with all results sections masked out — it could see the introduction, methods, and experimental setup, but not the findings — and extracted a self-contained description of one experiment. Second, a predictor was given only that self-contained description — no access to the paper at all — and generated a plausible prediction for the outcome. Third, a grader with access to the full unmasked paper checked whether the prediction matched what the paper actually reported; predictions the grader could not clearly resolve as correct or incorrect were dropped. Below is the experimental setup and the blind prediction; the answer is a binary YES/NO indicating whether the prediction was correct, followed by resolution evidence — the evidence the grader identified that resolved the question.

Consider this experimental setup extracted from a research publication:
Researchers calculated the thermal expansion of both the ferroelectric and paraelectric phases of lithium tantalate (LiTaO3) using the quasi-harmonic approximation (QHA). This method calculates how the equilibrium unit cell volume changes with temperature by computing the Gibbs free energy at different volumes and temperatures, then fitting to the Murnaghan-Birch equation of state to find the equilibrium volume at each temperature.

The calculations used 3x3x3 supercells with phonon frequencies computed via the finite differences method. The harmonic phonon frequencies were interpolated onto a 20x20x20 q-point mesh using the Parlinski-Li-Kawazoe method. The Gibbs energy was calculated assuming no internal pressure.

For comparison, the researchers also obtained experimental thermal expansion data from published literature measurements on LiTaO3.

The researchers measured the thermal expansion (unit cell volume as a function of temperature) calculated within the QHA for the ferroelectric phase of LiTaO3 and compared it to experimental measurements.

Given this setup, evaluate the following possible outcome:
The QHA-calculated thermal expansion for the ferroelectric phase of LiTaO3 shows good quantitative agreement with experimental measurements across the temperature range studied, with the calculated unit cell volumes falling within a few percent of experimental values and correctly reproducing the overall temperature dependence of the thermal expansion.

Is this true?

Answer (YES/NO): YES